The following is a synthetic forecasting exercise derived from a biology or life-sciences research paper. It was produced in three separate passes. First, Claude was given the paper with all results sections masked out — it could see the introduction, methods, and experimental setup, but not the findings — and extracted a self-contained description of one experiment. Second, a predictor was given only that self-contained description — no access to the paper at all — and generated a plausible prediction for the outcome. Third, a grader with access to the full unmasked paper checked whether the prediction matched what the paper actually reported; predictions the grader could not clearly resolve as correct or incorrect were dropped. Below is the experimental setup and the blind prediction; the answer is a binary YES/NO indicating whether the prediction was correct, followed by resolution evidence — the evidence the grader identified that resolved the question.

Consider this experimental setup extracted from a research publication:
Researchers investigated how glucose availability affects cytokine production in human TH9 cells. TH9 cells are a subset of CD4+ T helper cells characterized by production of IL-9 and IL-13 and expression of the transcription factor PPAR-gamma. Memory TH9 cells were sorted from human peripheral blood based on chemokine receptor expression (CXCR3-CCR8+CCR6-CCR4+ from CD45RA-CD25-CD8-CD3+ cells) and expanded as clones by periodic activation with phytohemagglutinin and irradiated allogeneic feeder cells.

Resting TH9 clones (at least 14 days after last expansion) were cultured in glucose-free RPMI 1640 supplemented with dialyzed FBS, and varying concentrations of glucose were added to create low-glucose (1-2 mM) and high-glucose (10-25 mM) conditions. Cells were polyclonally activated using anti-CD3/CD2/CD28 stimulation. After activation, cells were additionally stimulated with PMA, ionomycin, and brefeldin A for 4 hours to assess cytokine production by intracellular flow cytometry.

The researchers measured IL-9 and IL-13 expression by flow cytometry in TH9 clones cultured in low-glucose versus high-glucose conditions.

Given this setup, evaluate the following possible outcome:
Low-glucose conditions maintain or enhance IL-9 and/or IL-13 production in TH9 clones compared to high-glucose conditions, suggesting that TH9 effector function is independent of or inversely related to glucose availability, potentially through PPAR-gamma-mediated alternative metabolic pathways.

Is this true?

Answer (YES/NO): NO